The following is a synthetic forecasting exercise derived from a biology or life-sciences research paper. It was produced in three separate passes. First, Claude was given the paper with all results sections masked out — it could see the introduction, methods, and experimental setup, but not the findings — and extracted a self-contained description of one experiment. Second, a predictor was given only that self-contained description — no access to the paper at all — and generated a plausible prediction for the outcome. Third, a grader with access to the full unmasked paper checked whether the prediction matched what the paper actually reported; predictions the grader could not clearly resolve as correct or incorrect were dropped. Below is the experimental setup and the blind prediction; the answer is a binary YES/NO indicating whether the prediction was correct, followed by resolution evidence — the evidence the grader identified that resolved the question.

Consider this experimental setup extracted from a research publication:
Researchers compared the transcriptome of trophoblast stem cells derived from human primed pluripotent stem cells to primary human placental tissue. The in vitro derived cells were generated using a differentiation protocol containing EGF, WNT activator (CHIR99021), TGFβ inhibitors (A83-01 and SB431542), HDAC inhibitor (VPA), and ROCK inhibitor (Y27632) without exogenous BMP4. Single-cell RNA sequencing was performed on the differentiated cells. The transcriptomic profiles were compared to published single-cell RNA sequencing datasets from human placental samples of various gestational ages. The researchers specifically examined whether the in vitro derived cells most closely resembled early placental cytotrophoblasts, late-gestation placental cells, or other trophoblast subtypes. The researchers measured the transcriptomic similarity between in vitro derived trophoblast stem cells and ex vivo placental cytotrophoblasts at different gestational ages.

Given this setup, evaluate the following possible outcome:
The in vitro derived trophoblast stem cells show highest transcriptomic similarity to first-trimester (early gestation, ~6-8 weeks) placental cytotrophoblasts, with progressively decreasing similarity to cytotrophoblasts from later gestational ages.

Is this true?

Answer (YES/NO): NO